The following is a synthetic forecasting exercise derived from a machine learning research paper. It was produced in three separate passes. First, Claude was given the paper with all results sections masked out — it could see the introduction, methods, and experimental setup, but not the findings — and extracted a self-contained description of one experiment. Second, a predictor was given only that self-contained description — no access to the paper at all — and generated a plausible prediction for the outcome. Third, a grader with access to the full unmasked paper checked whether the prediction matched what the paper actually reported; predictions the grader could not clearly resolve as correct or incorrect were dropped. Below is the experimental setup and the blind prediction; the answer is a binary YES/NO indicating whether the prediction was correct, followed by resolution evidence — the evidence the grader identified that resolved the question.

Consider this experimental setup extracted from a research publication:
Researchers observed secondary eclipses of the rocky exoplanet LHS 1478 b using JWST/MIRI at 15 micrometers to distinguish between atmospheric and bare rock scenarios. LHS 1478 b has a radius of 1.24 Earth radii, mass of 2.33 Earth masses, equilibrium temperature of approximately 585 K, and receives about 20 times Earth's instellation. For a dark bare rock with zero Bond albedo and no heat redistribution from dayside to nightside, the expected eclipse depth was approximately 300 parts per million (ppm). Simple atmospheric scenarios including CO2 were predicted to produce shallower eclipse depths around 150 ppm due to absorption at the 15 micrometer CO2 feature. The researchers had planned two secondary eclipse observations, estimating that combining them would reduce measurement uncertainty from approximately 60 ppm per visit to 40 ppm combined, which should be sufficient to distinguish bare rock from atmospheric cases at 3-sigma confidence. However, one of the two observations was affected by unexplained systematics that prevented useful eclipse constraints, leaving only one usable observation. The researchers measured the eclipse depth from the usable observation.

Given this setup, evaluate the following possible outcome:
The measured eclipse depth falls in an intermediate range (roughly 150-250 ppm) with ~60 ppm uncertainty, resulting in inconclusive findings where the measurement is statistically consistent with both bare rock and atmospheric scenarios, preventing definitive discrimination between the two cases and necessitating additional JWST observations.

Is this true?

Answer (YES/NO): NO